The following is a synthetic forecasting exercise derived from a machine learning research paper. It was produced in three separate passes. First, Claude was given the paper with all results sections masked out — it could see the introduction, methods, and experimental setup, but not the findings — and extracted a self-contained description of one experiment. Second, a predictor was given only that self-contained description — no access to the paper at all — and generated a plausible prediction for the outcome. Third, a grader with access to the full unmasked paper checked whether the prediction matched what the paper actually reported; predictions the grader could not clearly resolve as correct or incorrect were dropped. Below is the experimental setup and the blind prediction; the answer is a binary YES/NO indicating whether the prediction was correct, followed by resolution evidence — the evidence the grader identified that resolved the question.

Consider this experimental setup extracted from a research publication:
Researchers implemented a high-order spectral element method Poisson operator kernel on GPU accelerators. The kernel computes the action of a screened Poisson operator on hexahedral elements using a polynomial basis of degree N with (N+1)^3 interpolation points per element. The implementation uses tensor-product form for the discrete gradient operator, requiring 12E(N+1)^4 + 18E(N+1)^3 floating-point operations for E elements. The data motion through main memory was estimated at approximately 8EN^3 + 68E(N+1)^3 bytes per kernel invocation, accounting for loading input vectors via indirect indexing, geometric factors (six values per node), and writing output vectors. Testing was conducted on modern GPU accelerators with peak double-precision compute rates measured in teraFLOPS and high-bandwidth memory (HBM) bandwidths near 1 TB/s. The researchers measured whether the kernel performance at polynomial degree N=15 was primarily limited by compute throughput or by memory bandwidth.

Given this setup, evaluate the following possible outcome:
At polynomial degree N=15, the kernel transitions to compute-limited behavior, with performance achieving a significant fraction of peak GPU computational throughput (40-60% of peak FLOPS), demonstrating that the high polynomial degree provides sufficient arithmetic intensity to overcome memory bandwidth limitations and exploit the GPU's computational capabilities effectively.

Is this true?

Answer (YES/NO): NO